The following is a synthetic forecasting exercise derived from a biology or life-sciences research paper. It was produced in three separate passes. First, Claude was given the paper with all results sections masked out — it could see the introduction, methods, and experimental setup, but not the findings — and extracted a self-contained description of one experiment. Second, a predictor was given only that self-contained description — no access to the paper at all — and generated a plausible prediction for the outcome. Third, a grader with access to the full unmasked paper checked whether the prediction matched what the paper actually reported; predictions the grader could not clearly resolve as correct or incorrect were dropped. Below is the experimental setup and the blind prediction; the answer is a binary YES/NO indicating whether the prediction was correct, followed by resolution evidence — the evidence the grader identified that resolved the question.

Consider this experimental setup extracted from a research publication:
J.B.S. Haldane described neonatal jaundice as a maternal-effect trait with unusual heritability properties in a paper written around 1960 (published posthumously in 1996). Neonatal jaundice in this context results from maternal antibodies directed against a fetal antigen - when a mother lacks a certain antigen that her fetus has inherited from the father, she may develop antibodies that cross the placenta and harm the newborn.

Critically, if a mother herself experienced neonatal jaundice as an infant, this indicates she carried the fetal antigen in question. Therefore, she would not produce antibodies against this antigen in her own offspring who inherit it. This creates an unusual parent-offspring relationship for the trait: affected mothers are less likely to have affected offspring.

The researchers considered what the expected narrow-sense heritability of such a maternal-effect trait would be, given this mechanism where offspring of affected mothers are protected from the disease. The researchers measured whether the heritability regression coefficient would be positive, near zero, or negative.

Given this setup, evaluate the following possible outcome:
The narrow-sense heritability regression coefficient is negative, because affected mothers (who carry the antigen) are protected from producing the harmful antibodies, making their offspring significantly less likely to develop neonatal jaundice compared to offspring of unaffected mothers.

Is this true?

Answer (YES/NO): YES